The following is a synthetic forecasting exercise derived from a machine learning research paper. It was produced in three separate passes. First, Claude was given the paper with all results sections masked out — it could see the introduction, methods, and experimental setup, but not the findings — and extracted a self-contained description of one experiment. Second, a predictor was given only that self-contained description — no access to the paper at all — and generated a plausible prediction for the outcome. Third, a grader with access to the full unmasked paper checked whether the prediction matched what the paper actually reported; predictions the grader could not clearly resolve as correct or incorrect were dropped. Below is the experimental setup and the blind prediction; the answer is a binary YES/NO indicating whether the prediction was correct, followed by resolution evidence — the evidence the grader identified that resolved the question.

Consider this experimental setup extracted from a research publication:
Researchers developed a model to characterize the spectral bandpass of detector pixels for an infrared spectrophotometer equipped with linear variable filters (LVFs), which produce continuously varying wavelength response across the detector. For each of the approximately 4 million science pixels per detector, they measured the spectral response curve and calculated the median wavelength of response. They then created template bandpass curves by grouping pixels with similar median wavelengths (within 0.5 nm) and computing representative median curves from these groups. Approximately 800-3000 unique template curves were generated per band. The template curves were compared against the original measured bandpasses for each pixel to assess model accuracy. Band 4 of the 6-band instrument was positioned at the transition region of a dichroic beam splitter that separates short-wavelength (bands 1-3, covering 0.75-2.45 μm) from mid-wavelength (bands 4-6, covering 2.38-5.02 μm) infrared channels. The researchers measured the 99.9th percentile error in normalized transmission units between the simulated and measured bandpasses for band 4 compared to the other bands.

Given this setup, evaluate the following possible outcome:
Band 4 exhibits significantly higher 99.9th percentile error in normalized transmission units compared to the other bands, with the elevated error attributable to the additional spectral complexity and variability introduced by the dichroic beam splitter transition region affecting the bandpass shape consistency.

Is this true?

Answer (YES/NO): YES